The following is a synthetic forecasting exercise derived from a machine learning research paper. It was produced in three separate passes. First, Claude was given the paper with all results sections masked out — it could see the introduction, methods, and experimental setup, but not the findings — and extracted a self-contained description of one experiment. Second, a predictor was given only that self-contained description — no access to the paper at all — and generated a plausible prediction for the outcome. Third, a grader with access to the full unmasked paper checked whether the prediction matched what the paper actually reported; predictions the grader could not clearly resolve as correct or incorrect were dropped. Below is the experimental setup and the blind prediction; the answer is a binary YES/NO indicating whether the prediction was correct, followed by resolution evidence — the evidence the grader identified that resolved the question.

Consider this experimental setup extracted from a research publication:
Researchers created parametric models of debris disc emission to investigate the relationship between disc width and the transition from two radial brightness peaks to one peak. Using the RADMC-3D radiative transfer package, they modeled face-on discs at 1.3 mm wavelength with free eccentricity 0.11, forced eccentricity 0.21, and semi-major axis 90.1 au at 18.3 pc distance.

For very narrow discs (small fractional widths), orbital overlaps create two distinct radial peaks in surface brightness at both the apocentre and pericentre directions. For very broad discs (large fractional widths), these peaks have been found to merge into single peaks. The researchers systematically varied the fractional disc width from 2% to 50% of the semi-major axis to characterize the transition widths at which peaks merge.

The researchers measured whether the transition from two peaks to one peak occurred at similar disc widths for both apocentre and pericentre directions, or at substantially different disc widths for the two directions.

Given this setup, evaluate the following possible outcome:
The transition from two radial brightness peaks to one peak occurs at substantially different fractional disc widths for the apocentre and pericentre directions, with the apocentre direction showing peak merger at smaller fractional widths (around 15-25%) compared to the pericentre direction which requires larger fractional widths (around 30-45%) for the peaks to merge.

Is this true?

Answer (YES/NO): NO